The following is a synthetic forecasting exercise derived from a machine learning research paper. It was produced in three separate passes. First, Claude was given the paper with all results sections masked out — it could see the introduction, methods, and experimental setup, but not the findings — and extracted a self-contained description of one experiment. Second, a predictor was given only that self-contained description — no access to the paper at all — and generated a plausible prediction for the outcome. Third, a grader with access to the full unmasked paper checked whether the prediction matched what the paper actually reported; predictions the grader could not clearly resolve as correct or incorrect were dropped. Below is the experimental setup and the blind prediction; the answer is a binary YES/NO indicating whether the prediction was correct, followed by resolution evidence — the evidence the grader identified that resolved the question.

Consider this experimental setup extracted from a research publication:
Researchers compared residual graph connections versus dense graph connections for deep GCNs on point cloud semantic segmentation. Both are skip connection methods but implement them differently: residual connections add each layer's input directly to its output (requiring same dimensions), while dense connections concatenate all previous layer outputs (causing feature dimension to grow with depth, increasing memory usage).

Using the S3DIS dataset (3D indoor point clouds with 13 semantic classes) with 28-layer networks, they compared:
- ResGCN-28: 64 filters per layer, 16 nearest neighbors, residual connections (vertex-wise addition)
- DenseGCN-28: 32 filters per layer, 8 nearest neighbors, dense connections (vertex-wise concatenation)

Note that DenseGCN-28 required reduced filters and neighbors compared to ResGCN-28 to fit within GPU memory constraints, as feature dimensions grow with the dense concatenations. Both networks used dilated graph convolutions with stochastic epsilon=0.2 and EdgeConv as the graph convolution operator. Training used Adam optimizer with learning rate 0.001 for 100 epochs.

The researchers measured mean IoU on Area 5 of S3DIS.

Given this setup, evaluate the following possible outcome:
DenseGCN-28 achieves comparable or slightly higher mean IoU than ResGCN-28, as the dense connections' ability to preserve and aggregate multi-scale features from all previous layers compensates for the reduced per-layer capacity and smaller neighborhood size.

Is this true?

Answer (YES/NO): NO